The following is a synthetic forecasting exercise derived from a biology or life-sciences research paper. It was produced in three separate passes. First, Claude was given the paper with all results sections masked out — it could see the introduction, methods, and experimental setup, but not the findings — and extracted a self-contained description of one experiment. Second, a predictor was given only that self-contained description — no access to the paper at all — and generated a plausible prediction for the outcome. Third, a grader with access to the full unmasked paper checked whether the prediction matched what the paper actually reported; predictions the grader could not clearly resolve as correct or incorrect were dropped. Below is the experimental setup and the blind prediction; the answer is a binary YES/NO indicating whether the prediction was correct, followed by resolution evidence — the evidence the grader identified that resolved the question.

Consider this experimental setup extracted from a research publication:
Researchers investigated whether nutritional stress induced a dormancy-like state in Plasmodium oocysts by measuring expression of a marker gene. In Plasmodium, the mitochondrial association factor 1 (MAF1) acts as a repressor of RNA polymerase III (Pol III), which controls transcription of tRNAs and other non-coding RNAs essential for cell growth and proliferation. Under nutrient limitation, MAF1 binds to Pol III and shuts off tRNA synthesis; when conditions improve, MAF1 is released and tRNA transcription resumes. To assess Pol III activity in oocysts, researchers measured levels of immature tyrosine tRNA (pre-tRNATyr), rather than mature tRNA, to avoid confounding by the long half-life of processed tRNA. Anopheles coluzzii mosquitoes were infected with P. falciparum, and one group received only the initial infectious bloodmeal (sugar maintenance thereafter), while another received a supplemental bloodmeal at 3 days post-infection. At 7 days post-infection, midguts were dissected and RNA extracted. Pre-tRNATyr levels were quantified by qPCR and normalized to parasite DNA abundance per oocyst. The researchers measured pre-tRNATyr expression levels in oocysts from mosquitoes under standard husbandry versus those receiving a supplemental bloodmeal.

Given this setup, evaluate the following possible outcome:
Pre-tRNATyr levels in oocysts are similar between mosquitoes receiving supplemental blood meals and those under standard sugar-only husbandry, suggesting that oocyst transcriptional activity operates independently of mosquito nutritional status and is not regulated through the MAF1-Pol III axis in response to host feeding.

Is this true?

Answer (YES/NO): NO